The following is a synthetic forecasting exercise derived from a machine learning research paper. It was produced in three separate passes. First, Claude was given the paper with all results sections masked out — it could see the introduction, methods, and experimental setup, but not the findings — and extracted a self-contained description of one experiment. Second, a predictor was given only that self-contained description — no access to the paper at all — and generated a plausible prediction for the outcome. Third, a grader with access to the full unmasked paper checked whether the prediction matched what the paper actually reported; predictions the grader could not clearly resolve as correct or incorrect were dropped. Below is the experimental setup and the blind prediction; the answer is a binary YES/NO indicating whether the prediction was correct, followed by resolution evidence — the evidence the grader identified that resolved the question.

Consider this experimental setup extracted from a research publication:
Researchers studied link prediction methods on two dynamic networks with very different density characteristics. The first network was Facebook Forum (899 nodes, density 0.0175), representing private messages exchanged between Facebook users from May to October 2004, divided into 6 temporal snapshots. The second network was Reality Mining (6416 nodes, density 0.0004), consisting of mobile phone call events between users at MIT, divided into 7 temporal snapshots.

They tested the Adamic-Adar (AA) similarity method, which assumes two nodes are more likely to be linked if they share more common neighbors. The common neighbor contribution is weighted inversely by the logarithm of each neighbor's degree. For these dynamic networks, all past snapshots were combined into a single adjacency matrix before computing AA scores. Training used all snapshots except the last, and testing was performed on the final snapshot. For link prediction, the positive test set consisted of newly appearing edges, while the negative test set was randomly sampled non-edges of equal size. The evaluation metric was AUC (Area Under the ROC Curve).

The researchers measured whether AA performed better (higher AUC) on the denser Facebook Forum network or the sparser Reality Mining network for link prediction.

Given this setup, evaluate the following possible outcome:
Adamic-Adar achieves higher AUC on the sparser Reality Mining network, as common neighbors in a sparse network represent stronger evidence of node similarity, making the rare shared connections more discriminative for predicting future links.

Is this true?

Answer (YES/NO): NO